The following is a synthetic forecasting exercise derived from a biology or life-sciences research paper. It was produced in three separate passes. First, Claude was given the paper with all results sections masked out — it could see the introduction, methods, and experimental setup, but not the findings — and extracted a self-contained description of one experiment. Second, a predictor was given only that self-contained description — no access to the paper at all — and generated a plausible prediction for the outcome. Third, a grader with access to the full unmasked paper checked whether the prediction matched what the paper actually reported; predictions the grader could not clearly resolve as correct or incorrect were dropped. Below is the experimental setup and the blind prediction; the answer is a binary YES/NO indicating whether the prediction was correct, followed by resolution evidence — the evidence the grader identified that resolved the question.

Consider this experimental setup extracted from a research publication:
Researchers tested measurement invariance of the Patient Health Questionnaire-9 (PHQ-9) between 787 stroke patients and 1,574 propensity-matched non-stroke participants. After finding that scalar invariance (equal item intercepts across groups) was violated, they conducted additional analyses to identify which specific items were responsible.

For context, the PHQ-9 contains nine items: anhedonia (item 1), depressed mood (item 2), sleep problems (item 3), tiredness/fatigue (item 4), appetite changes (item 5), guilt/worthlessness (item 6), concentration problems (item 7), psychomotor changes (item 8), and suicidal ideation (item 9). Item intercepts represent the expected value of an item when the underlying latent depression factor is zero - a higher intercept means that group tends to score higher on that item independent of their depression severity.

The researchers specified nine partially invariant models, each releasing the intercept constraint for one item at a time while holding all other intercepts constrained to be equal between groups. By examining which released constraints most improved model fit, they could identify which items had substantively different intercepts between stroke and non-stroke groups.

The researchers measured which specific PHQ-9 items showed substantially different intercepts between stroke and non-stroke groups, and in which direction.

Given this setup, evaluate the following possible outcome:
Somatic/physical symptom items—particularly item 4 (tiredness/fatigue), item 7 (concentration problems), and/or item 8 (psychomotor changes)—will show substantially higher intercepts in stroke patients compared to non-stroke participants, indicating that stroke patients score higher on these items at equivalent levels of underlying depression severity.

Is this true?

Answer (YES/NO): NO